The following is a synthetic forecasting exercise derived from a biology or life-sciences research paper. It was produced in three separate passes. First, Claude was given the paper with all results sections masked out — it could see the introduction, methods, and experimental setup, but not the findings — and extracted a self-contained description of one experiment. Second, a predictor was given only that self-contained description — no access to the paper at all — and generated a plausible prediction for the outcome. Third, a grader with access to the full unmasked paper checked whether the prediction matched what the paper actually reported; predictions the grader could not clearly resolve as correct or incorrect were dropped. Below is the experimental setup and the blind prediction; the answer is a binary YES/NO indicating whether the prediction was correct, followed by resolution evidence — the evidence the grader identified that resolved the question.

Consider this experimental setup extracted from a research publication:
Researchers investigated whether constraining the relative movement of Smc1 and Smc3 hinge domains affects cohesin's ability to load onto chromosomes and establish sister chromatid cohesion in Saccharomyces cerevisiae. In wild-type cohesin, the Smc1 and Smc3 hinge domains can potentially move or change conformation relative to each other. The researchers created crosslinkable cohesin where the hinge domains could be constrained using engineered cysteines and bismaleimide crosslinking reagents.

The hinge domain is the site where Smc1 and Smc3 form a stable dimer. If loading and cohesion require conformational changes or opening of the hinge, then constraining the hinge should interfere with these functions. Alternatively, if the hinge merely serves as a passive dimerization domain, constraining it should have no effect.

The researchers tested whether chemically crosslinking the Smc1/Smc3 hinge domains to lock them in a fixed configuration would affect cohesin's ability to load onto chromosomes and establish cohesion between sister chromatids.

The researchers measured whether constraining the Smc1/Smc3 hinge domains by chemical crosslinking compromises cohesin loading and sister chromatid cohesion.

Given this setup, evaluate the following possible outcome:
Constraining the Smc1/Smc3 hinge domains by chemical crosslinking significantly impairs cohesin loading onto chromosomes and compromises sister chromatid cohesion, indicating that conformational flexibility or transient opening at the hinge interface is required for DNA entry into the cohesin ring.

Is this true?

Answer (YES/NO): NO